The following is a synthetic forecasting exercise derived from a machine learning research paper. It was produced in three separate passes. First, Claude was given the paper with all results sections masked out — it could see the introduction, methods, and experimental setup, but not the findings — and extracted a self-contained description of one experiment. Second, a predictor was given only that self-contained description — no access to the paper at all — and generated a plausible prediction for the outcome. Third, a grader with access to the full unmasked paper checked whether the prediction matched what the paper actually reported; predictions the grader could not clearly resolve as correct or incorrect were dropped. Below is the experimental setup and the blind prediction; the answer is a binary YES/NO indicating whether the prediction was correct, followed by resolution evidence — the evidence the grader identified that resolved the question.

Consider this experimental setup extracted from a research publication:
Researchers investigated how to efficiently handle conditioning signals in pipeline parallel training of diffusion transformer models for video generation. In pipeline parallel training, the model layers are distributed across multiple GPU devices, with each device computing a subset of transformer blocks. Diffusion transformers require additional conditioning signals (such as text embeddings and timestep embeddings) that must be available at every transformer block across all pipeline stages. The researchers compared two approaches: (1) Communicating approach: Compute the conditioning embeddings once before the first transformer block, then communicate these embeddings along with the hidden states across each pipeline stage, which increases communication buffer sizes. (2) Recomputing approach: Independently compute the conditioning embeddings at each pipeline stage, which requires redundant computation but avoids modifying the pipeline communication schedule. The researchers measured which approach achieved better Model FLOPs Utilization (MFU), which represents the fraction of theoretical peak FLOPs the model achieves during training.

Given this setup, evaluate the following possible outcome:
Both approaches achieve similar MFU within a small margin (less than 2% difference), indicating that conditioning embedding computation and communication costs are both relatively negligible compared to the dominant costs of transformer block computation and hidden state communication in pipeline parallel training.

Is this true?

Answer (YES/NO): NO